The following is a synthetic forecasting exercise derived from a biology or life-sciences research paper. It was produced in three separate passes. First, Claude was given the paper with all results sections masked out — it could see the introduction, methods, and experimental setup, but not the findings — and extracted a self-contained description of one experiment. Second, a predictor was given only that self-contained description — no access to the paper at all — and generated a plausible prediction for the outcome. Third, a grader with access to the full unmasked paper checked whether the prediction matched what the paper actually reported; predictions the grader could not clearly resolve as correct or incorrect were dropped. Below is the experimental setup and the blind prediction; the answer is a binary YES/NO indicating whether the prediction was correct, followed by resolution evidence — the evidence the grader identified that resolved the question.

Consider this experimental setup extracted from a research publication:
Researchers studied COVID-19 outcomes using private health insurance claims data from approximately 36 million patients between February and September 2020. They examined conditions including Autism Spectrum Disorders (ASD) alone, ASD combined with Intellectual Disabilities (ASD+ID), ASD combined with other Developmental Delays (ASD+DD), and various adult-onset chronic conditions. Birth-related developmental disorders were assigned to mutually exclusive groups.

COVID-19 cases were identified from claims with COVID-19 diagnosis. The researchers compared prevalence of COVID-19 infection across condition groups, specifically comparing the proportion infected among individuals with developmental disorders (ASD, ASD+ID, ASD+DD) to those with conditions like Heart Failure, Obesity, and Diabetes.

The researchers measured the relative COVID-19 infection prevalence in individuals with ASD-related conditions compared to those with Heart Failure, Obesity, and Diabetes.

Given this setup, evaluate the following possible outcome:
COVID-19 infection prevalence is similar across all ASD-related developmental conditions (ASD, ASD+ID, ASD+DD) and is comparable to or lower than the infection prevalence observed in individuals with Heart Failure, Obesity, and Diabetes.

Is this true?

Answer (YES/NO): NO